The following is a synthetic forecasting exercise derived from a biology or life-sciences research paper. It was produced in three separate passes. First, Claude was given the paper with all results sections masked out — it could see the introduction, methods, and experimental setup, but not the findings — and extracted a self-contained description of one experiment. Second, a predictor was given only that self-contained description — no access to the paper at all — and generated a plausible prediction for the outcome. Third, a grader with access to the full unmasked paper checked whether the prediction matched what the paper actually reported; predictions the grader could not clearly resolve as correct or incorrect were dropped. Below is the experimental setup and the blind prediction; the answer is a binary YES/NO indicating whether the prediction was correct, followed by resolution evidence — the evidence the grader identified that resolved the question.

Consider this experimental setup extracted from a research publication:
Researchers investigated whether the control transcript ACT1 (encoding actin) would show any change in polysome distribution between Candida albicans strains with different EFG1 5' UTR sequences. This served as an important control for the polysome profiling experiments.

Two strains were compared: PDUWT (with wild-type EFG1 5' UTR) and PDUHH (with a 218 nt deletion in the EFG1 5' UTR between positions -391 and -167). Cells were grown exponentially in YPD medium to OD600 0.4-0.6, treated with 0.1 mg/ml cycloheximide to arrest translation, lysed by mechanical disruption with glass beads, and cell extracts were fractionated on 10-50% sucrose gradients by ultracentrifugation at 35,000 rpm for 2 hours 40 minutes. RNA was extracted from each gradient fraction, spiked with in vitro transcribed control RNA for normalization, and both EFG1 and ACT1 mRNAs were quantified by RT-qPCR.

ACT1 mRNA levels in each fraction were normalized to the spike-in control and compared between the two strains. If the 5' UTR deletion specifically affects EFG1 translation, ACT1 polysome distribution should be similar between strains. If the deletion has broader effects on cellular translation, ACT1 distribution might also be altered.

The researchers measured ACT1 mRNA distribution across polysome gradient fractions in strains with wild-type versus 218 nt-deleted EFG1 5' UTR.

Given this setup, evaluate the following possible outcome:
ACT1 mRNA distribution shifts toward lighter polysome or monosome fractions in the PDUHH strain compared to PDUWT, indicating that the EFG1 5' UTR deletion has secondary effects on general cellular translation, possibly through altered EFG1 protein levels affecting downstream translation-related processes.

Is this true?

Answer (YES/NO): NO